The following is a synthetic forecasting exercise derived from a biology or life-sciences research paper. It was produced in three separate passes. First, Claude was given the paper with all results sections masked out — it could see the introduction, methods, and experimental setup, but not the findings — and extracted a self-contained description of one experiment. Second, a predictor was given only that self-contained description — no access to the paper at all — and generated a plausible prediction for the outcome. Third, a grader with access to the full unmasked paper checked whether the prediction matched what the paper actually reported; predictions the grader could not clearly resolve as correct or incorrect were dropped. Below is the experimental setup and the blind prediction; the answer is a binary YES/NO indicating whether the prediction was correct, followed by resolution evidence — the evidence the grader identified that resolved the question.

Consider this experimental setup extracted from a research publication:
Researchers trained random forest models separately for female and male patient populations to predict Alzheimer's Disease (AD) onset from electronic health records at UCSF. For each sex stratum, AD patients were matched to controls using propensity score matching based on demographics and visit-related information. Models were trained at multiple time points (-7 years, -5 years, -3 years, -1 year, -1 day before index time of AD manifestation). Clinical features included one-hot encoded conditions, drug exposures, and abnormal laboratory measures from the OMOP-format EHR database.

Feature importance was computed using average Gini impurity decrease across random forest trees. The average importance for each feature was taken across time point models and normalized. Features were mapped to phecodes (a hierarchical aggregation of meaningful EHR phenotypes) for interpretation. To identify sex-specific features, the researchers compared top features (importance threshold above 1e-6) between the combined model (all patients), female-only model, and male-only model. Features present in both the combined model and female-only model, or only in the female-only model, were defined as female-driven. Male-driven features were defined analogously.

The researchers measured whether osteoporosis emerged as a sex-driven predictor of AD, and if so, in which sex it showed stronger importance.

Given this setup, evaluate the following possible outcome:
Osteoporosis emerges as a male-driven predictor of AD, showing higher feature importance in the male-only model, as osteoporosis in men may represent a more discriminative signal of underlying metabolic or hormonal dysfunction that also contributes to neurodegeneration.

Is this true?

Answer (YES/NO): NO